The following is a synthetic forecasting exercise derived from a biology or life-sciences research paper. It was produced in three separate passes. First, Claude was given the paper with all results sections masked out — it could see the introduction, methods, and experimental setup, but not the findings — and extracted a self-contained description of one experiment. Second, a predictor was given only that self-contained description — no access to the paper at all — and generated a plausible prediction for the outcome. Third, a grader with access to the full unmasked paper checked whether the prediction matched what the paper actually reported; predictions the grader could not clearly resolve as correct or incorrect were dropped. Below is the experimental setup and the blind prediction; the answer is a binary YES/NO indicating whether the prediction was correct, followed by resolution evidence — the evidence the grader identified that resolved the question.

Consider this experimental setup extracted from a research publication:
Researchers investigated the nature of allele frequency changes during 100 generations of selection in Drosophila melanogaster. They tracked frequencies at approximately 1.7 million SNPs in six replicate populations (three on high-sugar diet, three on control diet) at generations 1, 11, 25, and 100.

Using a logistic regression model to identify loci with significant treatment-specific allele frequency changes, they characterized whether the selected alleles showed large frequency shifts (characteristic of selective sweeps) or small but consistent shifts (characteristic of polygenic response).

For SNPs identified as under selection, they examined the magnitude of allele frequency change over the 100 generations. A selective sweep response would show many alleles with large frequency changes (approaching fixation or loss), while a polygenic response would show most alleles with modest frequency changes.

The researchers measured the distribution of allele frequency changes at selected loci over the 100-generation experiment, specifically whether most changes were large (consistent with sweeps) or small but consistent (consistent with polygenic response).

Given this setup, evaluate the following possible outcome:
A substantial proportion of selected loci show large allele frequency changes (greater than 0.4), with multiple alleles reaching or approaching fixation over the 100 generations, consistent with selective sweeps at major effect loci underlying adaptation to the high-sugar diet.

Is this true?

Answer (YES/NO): NO